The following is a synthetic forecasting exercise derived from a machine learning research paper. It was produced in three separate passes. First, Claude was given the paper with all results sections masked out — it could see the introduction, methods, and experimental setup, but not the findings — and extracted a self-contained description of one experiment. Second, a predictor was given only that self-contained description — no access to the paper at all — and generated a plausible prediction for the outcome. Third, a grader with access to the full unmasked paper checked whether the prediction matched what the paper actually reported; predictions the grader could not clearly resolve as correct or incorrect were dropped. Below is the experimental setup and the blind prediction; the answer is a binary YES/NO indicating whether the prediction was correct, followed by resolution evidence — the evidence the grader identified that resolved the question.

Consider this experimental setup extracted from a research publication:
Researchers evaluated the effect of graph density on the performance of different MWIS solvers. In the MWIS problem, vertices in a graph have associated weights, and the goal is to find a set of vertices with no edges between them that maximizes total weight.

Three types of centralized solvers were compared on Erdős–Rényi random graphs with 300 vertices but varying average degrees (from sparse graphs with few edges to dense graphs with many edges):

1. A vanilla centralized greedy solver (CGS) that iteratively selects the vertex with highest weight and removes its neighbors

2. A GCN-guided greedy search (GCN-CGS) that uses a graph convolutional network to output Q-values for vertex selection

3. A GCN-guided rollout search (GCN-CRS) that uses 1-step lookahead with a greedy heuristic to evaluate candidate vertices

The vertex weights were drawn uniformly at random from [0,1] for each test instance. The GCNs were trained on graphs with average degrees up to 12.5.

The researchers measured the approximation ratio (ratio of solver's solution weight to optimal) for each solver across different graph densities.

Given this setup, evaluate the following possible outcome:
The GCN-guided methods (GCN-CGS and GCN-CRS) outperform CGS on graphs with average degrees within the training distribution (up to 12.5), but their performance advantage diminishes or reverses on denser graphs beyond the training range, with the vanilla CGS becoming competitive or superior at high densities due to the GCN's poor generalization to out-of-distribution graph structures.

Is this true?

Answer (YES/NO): NO